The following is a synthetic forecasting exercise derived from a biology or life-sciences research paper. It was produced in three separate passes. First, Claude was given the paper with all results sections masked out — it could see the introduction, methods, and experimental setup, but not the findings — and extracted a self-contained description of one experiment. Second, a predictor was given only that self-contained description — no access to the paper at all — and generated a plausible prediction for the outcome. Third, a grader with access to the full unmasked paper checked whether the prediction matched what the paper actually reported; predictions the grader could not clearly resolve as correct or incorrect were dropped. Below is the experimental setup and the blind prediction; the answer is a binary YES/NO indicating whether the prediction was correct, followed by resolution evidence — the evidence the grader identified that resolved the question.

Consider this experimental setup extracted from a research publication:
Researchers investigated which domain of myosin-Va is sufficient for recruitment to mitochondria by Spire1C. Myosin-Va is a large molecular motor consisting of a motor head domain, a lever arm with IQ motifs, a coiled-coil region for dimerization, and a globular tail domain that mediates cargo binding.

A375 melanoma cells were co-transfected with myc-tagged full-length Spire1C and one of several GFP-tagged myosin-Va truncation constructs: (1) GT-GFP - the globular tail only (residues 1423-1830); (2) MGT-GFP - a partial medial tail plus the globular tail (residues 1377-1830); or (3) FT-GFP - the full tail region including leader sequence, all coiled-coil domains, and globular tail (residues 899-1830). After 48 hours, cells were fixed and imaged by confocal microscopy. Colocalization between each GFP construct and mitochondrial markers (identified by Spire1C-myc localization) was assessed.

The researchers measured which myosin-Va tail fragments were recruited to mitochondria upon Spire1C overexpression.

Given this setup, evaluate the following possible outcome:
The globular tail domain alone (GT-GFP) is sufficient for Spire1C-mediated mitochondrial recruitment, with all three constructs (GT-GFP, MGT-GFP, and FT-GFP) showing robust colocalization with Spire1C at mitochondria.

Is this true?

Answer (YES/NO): YES